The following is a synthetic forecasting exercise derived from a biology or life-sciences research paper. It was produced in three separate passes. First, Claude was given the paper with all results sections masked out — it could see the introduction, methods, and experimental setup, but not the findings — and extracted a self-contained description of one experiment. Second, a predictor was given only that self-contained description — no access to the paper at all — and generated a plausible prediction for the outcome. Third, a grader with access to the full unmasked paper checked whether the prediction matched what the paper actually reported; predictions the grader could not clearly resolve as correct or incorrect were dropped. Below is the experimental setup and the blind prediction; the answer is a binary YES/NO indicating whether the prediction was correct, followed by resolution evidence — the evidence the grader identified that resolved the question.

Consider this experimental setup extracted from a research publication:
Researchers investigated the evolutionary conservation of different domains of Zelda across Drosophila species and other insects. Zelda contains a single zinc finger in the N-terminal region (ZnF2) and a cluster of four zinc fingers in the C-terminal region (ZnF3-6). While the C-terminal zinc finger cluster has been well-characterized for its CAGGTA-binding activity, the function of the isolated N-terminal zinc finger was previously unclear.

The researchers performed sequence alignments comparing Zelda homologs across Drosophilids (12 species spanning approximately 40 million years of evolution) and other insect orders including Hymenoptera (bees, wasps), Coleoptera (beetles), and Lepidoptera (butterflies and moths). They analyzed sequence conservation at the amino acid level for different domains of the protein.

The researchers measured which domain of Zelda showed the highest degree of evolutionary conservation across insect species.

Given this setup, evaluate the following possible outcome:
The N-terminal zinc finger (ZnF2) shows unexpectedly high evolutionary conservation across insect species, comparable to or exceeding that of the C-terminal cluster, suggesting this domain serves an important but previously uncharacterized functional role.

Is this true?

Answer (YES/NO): YES